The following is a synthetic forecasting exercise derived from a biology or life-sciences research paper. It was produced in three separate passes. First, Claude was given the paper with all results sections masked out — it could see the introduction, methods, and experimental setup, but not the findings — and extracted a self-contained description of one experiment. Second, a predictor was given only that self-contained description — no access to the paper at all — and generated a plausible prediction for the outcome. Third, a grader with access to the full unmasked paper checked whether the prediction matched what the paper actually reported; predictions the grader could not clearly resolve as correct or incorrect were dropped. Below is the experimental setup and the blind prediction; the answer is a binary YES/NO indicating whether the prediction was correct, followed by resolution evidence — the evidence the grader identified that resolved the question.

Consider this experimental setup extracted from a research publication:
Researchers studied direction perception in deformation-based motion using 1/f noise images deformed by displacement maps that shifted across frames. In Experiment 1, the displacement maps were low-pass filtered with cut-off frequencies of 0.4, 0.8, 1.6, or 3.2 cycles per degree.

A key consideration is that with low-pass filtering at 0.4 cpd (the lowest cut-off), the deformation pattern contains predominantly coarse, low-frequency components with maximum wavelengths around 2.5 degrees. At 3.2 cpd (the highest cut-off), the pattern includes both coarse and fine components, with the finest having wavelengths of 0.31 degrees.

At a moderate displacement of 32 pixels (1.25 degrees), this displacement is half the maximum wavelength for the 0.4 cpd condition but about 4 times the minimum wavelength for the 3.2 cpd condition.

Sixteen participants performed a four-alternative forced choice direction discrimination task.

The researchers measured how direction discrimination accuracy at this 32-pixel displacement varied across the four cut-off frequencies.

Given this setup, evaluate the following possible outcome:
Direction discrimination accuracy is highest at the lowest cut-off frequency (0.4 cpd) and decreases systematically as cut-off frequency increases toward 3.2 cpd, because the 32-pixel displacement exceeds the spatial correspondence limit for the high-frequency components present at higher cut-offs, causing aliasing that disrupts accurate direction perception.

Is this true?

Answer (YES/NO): YES